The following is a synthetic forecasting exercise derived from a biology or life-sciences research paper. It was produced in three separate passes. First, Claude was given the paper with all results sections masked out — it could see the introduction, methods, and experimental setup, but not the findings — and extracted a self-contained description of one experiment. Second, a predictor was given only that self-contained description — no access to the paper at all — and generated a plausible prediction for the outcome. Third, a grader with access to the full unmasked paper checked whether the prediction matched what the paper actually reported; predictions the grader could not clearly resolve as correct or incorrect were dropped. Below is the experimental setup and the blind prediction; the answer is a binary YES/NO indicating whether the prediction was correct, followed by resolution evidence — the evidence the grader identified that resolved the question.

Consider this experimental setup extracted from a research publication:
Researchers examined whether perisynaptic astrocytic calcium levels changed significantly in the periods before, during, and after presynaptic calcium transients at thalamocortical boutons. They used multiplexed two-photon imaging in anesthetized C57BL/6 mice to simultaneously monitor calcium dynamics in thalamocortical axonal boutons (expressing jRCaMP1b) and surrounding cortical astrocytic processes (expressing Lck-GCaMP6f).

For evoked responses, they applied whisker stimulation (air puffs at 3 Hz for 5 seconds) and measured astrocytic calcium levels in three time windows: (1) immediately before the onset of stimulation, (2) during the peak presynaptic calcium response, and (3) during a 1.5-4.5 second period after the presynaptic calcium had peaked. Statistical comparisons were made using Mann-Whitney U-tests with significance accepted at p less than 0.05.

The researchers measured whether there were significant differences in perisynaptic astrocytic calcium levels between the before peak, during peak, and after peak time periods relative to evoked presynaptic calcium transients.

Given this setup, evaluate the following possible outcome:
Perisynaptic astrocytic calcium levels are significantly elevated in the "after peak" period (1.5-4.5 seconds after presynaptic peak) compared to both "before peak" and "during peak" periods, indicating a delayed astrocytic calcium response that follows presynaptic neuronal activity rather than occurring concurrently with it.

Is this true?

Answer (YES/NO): NO